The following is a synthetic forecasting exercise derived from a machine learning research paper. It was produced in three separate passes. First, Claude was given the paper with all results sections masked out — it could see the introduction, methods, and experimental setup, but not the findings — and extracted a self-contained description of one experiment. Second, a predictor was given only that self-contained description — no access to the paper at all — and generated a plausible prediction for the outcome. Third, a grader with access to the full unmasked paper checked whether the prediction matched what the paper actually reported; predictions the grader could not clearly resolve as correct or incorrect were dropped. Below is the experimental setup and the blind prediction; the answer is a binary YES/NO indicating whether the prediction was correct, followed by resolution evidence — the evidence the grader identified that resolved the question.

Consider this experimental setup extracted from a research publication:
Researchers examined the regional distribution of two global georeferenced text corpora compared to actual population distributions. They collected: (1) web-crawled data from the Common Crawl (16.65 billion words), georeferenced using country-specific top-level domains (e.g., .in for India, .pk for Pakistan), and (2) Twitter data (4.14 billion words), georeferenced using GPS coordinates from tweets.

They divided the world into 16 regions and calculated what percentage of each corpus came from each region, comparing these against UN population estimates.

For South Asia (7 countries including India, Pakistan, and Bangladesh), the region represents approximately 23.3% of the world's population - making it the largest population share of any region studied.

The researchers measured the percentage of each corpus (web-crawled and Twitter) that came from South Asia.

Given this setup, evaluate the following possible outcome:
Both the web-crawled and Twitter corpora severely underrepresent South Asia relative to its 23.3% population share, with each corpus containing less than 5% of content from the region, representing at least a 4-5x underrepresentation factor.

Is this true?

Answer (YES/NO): NO